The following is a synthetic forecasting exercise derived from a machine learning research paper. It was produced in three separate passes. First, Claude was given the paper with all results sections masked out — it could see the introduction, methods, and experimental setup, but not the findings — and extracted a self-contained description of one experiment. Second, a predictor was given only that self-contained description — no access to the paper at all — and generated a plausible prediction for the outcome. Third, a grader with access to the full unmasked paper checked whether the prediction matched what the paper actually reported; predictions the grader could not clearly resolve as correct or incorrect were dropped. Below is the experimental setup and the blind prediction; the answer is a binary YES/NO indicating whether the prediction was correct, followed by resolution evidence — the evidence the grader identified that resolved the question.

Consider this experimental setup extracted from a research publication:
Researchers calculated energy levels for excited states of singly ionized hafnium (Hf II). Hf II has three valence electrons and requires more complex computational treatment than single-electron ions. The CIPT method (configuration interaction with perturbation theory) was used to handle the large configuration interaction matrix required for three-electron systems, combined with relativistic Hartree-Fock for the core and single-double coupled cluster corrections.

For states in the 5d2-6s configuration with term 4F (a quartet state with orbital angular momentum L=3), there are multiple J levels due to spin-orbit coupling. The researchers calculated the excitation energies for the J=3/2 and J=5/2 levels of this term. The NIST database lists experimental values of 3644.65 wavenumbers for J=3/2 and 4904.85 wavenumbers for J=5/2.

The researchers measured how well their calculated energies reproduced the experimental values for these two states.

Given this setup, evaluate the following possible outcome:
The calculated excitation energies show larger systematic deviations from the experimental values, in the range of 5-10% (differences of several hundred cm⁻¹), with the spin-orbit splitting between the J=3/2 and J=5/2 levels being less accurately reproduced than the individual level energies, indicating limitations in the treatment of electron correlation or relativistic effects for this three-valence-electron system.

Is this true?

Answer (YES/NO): NO